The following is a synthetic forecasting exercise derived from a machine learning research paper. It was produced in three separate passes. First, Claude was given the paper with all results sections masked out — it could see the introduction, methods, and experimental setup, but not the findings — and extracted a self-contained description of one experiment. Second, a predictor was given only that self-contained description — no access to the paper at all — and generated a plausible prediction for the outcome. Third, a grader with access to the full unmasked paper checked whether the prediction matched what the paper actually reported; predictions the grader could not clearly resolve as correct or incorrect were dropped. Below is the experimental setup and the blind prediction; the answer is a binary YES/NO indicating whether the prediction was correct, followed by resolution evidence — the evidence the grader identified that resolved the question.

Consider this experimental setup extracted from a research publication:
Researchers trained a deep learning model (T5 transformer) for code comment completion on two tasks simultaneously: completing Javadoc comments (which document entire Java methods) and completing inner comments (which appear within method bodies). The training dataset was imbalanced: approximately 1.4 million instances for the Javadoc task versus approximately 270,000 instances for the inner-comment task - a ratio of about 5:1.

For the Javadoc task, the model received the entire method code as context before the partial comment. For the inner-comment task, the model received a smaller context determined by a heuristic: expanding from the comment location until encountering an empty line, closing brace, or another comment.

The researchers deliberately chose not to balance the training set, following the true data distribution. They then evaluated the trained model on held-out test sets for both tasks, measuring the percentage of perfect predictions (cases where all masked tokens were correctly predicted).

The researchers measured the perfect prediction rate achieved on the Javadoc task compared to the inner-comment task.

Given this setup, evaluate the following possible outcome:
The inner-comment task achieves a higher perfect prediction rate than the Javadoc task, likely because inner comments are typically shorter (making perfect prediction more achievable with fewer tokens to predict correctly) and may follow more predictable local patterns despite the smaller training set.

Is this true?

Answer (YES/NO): NO